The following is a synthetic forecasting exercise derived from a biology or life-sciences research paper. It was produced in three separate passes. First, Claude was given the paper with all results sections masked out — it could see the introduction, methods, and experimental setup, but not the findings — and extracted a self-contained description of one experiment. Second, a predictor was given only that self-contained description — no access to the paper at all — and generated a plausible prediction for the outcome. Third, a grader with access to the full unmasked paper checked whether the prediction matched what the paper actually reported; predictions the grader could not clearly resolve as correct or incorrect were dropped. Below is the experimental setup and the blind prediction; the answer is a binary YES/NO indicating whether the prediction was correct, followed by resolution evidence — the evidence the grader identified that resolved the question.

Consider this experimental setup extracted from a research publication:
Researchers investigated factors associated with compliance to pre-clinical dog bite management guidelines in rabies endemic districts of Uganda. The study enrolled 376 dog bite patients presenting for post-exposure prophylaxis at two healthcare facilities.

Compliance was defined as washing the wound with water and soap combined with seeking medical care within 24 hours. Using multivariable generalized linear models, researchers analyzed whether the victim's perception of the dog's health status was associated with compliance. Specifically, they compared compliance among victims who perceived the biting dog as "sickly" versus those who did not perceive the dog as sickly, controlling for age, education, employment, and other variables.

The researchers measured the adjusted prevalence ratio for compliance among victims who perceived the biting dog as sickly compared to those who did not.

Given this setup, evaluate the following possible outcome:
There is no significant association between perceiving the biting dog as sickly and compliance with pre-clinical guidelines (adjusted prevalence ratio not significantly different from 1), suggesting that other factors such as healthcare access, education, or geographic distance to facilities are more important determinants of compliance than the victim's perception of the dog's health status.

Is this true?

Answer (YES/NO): NO